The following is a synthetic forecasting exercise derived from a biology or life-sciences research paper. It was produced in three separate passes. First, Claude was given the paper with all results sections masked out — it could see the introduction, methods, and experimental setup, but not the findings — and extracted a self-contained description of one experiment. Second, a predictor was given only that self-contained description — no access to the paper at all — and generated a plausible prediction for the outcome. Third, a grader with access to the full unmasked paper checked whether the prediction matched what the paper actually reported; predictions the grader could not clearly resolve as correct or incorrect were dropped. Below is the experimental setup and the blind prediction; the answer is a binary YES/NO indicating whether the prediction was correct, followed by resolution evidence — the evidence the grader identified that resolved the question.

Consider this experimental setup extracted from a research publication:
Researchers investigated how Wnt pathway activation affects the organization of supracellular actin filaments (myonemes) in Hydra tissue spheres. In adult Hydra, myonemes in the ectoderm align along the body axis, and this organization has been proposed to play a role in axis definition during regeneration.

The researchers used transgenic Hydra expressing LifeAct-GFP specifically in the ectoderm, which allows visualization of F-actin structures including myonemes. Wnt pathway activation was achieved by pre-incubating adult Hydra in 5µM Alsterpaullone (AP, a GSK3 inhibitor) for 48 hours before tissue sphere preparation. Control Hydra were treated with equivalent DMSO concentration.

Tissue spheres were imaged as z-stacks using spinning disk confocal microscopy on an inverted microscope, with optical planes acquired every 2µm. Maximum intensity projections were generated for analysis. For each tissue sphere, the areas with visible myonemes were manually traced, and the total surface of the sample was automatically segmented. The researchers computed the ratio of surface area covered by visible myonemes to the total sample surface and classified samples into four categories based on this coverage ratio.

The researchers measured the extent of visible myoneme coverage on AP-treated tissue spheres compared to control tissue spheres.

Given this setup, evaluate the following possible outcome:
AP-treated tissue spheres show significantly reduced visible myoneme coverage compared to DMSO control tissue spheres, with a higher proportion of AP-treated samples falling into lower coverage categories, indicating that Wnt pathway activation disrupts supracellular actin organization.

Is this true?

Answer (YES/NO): NO